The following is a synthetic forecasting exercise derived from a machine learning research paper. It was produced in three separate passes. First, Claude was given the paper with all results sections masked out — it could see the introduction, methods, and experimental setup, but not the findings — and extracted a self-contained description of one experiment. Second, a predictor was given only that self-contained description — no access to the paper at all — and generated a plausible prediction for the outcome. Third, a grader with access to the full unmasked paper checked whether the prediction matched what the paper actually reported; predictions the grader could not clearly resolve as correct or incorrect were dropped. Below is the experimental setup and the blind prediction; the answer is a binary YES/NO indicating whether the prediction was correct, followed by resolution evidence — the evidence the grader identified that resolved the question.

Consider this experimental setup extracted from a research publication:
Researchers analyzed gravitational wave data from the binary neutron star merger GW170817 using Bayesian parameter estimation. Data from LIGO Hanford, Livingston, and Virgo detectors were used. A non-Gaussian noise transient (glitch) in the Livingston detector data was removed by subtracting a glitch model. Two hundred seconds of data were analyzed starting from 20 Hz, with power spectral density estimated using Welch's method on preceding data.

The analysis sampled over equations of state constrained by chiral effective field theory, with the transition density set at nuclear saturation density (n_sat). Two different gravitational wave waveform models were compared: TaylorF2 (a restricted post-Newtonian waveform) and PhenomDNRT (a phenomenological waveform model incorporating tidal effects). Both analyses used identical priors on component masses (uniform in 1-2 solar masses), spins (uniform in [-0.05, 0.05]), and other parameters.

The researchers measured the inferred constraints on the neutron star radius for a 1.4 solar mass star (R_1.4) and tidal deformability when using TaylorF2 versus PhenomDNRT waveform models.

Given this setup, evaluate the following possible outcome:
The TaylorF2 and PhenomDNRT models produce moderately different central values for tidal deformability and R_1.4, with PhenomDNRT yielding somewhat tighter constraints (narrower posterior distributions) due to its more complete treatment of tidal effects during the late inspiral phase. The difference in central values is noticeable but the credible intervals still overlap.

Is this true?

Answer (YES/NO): NO